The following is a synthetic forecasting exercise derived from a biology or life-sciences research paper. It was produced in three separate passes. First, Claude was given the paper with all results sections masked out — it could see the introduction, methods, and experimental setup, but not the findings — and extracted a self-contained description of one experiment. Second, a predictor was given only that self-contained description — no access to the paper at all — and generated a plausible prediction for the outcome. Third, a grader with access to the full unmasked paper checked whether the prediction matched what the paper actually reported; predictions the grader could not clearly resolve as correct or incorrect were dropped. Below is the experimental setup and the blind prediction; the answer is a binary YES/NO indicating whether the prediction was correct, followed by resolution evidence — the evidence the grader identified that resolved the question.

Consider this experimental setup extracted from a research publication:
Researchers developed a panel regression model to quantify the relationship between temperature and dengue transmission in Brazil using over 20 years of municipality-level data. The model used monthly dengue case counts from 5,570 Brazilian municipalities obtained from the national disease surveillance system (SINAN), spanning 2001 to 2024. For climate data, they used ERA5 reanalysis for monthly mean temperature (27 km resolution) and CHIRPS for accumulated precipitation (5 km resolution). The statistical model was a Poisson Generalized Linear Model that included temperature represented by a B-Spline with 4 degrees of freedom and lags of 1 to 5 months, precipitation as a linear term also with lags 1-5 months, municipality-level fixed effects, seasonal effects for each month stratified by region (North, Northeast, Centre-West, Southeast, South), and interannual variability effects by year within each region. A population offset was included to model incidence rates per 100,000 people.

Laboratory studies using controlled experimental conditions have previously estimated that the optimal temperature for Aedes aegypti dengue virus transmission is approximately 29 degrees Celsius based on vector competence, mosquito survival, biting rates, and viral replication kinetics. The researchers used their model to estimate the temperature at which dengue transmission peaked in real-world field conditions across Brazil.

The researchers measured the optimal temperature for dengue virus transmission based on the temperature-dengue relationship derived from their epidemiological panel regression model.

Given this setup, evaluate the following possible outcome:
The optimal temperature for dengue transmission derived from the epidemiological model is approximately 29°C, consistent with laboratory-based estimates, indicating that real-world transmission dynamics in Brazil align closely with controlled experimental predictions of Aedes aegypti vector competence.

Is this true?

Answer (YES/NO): NO